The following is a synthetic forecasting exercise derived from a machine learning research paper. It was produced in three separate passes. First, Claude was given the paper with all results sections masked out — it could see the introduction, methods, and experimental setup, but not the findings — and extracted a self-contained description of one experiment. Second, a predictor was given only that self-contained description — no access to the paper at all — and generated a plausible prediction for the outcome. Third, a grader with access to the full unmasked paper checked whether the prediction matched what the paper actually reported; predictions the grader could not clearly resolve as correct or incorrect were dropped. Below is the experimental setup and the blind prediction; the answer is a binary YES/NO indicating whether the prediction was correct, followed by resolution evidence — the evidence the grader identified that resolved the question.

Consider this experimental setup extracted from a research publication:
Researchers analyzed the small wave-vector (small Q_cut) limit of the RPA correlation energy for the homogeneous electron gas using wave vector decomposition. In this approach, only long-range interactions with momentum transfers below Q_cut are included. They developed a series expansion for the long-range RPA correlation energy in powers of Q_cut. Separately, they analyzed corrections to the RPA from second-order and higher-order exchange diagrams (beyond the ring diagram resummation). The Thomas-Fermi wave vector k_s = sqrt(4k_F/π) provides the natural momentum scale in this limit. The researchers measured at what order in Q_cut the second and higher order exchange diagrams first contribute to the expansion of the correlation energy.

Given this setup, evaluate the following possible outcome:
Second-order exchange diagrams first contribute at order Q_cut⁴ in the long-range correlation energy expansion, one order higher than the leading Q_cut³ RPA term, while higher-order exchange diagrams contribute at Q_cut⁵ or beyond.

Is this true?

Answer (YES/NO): NO